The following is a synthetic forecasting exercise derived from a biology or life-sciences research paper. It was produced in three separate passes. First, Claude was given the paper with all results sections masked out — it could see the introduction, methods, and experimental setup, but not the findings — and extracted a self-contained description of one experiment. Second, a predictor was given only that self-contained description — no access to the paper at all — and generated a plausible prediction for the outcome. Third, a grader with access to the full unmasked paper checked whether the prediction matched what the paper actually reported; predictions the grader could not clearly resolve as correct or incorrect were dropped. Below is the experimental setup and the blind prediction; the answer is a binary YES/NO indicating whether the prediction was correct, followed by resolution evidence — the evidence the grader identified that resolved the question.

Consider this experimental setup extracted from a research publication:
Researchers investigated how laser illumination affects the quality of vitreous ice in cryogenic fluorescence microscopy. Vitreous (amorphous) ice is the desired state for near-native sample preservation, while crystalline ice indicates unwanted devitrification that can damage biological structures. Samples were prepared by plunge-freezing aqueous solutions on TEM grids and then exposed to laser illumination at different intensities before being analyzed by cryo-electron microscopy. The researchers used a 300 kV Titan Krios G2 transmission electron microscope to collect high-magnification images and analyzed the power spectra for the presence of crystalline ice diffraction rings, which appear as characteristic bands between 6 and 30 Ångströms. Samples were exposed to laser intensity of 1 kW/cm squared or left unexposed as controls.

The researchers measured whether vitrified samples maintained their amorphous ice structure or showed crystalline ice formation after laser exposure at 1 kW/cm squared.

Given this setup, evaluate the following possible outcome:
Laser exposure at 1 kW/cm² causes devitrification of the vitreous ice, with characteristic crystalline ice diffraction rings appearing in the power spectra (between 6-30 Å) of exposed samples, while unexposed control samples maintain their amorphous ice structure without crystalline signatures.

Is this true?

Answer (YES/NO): YES